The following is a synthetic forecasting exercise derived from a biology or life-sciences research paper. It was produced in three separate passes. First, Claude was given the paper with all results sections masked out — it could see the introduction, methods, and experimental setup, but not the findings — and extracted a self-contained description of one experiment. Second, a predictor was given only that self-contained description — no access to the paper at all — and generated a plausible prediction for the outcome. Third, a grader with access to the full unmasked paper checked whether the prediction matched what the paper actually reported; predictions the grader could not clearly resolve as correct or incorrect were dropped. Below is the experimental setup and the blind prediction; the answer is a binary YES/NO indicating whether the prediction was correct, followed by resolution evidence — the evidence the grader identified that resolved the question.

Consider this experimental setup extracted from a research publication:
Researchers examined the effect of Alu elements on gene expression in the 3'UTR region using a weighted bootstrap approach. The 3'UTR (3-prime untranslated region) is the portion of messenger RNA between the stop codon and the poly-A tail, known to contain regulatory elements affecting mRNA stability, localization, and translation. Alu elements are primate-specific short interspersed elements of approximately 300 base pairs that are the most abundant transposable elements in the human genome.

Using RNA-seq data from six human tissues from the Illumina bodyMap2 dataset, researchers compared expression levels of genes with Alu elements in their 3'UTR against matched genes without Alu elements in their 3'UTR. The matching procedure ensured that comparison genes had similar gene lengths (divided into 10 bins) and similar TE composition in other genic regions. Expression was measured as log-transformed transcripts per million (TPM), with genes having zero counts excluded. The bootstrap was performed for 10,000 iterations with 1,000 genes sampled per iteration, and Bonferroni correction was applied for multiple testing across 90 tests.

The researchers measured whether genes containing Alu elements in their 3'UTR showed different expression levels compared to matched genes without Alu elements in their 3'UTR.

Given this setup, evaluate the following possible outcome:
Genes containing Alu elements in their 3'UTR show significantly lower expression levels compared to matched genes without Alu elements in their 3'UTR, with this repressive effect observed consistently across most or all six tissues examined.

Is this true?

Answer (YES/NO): NO